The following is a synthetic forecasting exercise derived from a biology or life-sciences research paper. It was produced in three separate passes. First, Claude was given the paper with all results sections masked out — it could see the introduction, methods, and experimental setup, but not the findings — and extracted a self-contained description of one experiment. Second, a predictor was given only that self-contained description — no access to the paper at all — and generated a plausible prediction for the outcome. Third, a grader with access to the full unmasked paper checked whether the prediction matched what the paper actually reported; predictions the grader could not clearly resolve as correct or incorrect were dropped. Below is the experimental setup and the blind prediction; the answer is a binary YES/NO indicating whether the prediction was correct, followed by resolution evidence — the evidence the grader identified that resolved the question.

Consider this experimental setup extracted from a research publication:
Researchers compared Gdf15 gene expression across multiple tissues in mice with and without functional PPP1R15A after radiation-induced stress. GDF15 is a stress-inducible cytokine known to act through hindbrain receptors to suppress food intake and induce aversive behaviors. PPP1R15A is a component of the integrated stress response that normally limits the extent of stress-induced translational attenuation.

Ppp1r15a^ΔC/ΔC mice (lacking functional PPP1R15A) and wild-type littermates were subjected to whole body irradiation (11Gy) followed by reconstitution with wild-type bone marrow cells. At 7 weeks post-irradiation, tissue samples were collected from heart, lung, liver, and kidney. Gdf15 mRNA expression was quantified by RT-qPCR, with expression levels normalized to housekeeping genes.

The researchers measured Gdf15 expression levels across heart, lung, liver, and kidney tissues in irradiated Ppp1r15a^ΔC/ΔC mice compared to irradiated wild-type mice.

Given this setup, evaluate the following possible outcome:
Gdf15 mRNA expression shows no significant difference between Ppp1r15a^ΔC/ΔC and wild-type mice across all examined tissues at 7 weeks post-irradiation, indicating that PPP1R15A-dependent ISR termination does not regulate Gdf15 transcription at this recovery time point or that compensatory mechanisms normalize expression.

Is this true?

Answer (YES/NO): NO